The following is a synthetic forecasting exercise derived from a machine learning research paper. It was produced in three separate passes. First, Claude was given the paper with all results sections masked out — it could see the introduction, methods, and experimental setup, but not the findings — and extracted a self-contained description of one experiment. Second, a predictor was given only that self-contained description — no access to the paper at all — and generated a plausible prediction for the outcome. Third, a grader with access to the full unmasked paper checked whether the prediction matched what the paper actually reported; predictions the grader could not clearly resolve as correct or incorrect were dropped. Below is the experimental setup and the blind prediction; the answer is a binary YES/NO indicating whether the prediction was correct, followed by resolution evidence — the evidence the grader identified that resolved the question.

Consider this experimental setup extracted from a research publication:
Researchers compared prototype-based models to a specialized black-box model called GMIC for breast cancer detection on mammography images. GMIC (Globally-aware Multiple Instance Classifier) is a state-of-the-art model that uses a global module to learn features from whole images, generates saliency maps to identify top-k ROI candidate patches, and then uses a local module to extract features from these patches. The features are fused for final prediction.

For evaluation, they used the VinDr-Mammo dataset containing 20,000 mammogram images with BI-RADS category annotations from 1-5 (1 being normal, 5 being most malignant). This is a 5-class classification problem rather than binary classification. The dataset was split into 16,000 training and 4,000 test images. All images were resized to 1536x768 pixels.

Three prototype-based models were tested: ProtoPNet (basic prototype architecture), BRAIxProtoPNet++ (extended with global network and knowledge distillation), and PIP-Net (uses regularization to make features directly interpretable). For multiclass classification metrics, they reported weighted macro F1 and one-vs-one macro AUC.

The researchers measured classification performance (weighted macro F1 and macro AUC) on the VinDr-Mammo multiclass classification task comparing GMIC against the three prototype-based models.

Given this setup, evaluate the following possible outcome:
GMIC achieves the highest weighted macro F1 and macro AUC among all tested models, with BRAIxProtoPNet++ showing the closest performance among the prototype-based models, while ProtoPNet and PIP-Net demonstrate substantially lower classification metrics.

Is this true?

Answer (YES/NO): NO